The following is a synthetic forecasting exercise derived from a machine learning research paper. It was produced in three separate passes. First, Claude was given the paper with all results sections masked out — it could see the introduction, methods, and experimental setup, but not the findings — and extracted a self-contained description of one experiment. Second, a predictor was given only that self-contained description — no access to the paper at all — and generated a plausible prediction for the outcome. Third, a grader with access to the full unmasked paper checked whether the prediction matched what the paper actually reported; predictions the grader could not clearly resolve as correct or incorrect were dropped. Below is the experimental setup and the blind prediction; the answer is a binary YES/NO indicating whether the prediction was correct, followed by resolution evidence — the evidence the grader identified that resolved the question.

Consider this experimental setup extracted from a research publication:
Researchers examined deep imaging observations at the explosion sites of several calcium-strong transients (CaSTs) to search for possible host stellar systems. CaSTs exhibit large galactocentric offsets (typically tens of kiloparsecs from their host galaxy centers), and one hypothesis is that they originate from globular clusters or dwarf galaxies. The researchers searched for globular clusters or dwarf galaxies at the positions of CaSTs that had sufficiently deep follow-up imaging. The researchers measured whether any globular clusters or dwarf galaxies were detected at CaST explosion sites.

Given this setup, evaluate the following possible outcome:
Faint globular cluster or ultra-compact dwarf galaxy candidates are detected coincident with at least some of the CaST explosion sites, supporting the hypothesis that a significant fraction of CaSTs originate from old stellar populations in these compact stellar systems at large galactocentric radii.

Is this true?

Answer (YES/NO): NO